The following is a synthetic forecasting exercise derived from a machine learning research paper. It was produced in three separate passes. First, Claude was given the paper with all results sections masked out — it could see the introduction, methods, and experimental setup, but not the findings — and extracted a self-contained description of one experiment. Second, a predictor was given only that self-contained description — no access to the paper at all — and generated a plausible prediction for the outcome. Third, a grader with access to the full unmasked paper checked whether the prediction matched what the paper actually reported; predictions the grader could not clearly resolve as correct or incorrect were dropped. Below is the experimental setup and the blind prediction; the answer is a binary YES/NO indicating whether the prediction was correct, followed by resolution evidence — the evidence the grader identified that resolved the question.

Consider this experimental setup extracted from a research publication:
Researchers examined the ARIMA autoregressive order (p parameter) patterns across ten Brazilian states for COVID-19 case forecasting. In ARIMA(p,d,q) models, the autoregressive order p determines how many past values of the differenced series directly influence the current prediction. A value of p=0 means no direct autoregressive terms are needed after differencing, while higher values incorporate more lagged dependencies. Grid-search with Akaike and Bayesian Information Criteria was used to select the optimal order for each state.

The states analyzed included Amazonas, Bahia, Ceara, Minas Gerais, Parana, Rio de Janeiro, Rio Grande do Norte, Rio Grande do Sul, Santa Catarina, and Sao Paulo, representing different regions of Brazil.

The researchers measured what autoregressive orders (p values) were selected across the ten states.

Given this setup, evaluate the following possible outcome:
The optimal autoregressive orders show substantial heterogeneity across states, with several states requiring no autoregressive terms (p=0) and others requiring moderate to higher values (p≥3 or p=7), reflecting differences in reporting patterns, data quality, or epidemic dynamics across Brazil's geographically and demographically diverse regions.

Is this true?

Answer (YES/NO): NO